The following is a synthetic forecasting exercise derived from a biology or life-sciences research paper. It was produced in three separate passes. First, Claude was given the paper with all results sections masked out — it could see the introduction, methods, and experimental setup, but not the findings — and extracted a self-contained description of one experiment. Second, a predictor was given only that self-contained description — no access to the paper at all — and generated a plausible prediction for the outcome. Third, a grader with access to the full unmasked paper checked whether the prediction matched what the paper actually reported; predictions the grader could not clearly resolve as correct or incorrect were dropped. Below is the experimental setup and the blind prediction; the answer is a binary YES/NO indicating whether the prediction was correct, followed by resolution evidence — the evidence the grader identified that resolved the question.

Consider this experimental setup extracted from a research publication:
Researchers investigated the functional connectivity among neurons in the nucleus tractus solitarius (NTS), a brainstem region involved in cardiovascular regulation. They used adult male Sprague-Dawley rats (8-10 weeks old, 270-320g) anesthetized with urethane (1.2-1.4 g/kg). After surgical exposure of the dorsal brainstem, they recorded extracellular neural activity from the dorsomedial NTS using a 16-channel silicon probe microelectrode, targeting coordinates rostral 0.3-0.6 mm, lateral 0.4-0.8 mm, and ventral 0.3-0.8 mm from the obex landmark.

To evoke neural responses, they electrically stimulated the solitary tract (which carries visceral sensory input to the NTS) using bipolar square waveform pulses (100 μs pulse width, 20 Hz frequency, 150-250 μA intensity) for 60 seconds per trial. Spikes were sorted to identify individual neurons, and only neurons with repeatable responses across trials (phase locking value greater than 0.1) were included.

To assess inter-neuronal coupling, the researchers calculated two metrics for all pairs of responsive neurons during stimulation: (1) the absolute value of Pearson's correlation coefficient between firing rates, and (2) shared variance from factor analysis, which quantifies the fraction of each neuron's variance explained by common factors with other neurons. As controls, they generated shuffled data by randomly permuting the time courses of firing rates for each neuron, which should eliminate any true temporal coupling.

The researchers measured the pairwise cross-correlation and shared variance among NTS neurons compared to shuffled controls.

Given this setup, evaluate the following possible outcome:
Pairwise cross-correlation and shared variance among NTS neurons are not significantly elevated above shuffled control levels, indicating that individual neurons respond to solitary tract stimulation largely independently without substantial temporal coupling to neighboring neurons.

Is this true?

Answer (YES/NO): NO